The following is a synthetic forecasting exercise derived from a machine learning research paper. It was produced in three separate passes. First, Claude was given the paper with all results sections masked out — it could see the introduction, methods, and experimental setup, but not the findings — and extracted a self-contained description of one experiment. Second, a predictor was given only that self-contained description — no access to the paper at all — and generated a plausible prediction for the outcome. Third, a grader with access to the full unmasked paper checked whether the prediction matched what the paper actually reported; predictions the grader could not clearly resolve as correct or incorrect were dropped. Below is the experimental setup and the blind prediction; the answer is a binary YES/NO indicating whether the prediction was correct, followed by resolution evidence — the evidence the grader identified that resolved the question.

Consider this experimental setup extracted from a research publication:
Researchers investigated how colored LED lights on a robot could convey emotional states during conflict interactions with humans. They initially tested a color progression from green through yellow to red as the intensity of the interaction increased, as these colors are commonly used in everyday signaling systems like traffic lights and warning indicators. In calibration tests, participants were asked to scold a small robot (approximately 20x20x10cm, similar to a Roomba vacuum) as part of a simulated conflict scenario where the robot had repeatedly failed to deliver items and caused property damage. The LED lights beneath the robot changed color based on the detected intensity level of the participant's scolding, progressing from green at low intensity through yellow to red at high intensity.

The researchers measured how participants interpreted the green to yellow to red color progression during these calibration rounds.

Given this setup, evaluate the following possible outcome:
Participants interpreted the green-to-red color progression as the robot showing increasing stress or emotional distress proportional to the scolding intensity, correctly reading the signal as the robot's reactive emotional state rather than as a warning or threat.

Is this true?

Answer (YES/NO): NO